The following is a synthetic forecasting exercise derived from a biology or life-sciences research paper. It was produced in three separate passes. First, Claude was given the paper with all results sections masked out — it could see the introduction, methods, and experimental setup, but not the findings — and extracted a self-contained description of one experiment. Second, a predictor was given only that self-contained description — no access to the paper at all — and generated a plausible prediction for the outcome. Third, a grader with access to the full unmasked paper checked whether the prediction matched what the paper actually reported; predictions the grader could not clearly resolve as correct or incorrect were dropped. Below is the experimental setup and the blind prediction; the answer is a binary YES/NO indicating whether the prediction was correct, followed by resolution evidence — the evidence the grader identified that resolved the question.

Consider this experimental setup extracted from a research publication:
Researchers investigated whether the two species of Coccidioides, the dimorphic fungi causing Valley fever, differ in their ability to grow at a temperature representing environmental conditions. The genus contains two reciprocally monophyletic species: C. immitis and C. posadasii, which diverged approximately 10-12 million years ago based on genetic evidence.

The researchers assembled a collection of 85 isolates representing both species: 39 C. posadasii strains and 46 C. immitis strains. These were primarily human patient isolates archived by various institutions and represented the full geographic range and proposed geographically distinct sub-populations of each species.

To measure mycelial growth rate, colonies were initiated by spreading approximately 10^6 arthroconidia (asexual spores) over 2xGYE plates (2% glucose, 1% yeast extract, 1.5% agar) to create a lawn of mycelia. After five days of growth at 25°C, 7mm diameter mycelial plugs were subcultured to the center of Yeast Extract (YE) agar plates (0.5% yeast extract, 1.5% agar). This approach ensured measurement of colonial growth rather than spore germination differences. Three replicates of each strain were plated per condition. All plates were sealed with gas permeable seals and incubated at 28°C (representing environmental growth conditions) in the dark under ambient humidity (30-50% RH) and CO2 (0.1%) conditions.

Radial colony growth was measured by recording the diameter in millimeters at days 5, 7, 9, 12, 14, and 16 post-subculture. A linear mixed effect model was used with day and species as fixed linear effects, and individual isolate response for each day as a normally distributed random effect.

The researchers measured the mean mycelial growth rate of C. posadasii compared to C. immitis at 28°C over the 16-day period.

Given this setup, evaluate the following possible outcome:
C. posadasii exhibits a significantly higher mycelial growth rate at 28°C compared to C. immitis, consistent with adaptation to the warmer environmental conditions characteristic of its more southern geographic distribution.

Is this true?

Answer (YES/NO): NO